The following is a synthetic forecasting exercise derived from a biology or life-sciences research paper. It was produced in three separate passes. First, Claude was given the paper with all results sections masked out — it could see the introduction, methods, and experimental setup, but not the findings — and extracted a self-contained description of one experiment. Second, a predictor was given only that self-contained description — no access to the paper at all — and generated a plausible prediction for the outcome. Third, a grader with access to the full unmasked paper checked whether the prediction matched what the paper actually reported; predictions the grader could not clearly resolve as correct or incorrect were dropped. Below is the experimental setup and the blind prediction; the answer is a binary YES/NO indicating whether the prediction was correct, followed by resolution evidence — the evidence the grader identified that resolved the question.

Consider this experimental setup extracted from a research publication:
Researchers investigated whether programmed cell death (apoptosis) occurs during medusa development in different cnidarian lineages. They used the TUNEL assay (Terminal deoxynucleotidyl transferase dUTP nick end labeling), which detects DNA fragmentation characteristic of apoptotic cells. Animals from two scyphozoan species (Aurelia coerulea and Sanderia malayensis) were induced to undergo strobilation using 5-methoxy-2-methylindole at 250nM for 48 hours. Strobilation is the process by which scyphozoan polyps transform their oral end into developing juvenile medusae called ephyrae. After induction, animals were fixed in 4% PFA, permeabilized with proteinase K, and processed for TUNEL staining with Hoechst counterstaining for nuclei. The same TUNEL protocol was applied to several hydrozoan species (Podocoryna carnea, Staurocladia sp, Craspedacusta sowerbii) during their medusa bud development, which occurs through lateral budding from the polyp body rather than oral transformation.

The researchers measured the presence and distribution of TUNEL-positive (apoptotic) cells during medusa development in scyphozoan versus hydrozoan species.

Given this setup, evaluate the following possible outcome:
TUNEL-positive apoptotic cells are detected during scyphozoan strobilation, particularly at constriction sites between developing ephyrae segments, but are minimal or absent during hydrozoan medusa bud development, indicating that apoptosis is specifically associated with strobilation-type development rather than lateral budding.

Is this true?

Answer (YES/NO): NO